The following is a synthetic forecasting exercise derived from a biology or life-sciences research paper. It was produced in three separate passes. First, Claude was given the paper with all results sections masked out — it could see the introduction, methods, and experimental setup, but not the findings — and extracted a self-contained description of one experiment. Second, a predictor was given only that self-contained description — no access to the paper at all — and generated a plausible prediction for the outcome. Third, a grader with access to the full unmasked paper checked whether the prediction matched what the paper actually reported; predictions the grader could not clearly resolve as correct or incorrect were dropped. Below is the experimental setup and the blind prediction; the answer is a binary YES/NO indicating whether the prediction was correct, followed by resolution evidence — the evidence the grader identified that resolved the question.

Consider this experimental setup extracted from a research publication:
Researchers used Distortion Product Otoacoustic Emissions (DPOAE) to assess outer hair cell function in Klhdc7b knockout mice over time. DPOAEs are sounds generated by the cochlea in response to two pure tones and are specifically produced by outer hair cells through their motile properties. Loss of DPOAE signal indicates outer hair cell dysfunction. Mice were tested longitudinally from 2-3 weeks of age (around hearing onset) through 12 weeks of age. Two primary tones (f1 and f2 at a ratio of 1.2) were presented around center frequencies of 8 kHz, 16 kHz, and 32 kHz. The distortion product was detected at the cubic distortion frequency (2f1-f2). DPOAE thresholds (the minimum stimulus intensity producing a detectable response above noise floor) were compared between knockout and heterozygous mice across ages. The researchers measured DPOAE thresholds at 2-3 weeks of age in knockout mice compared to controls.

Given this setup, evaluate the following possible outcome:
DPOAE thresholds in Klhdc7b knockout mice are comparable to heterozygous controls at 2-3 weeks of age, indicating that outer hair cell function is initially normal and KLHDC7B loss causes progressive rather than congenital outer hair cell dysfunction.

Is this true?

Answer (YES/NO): YES